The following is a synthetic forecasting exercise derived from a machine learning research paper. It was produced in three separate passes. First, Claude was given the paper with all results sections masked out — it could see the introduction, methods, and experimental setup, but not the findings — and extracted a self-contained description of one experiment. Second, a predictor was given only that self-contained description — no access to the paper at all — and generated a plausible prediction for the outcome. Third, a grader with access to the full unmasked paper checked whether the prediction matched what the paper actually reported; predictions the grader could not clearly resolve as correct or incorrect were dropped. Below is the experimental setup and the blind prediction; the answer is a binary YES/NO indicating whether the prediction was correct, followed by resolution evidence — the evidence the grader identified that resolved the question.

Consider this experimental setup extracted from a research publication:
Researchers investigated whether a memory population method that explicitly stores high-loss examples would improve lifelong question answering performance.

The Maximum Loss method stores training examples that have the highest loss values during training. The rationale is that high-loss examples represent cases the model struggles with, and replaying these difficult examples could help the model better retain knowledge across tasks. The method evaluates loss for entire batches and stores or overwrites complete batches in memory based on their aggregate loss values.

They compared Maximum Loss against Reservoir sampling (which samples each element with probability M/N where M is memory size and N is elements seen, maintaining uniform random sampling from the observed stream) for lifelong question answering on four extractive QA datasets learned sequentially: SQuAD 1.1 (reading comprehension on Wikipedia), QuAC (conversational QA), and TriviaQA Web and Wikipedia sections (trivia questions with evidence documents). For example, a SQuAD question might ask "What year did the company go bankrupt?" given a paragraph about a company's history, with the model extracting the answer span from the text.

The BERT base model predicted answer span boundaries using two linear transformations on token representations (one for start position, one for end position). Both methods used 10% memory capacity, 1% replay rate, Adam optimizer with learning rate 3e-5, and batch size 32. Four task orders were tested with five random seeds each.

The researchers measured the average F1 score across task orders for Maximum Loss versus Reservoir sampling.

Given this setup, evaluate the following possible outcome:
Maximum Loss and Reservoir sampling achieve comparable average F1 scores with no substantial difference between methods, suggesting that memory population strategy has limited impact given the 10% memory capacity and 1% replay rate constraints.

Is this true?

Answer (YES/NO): NO